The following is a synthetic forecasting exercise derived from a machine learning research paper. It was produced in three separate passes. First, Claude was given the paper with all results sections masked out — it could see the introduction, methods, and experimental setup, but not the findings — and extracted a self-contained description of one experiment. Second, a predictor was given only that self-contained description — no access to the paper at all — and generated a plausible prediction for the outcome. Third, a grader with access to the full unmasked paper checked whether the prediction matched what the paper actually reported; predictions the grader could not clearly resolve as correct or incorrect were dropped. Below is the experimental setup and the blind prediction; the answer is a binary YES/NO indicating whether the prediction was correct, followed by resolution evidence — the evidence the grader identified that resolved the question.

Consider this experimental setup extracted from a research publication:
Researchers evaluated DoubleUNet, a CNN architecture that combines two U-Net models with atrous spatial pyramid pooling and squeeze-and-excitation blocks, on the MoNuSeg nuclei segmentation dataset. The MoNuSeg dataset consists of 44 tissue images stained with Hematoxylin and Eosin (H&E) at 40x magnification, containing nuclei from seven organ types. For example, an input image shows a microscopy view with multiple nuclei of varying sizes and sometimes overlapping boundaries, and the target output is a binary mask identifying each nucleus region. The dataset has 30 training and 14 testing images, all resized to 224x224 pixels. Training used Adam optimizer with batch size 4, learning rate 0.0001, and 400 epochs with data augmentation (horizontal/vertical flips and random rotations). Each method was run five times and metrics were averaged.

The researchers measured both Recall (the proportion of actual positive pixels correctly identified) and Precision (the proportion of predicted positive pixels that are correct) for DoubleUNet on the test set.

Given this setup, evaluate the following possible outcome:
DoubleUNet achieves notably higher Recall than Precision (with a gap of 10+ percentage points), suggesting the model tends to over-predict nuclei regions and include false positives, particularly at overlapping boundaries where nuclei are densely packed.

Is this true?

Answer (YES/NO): YES